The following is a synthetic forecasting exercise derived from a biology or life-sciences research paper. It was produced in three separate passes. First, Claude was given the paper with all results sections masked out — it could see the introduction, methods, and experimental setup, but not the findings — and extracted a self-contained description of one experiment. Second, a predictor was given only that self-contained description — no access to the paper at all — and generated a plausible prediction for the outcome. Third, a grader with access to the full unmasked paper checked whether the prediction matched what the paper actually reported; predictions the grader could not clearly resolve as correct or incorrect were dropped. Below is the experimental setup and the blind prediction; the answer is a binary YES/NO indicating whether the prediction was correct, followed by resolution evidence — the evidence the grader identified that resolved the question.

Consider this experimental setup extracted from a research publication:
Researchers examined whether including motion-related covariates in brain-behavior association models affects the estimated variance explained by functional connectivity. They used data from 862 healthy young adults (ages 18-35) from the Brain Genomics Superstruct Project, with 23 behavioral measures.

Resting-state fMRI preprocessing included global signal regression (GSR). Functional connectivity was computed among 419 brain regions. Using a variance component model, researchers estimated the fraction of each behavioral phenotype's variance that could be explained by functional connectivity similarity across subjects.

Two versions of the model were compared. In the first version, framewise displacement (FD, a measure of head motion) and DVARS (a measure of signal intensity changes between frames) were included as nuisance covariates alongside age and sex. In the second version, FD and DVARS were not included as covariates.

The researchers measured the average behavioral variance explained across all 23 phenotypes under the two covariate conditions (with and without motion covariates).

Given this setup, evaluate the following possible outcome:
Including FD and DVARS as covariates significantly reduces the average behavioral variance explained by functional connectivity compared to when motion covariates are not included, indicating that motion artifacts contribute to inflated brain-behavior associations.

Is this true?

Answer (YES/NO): NO